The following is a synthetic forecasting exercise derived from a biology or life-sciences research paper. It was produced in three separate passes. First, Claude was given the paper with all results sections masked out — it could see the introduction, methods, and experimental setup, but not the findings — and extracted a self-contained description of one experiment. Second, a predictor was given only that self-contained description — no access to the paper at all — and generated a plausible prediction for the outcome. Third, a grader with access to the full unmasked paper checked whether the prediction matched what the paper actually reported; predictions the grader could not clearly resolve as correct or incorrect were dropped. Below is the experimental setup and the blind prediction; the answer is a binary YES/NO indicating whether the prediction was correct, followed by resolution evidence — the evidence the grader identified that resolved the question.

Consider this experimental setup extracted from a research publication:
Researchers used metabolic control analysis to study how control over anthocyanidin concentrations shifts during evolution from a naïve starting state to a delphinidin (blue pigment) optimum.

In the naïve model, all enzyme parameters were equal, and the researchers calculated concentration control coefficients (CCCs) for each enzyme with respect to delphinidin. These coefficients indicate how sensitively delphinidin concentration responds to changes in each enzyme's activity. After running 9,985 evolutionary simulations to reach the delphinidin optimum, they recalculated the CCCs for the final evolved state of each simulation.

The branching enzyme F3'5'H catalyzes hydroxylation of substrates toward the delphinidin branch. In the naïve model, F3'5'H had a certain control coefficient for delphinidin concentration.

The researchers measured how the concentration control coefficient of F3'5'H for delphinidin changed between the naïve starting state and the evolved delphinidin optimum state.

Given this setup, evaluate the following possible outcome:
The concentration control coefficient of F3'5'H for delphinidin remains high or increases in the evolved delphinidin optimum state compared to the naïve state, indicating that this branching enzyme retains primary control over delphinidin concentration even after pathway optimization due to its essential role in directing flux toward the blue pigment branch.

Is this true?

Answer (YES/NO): YES